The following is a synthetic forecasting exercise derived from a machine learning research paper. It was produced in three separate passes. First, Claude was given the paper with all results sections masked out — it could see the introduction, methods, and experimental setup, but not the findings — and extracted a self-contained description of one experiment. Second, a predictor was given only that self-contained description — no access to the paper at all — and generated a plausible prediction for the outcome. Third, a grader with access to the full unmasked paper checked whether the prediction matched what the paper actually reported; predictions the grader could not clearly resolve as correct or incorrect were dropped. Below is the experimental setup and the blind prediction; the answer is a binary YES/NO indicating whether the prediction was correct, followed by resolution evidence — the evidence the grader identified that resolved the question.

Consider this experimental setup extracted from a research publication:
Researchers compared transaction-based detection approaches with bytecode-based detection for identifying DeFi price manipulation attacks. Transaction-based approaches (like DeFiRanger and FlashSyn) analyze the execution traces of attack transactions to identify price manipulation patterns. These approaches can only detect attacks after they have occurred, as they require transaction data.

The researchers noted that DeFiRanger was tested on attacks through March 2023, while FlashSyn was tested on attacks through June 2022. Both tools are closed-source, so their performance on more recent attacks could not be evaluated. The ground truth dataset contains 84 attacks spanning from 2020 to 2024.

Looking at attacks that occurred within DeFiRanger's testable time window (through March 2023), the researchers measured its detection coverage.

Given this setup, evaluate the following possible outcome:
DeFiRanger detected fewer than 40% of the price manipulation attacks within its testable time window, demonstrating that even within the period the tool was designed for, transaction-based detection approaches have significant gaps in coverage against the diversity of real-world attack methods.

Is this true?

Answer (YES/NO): NO